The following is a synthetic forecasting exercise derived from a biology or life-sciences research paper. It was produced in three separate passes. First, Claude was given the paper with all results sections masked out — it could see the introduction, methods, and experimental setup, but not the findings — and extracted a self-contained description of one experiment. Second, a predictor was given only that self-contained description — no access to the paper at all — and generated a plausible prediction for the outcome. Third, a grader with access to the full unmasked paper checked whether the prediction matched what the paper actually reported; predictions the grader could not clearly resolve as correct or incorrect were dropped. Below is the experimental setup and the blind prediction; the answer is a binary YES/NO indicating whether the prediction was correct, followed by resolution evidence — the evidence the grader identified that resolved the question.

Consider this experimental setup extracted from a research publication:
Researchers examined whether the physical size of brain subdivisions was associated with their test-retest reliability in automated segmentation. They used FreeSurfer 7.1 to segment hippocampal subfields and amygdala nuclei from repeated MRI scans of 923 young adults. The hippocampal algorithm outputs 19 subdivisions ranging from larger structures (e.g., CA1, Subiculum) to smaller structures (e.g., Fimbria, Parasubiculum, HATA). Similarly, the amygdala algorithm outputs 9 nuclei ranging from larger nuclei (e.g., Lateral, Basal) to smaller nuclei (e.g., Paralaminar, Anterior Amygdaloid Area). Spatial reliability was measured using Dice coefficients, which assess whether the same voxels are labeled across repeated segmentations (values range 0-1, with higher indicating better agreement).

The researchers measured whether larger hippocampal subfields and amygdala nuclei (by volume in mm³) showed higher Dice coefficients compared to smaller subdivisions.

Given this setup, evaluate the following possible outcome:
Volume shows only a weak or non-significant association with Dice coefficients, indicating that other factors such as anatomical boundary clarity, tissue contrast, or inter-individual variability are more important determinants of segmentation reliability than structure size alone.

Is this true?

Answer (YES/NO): NO